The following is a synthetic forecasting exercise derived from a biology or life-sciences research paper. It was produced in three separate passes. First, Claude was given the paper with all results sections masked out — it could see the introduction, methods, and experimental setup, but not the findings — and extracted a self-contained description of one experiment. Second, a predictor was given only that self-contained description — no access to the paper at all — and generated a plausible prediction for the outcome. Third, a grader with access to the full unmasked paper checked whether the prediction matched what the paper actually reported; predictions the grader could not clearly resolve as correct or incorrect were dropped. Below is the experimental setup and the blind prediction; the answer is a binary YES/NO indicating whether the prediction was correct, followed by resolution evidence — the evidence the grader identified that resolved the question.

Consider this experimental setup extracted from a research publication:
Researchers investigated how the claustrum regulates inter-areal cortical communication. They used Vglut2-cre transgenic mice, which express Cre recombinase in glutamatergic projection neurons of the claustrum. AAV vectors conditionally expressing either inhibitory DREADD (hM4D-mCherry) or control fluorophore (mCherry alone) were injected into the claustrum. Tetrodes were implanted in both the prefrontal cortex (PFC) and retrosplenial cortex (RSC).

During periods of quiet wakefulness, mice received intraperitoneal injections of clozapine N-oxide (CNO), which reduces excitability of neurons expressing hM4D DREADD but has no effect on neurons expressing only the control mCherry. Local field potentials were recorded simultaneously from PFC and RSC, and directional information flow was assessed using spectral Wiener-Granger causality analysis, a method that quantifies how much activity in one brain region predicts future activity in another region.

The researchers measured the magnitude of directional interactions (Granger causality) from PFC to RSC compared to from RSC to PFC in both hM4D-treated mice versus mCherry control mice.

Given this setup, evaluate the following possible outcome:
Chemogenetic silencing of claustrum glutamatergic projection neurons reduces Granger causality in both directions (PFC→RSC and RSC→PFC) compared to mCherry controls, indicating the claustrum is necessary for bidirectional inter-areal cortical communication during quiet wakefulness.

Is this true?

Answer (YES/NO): YES